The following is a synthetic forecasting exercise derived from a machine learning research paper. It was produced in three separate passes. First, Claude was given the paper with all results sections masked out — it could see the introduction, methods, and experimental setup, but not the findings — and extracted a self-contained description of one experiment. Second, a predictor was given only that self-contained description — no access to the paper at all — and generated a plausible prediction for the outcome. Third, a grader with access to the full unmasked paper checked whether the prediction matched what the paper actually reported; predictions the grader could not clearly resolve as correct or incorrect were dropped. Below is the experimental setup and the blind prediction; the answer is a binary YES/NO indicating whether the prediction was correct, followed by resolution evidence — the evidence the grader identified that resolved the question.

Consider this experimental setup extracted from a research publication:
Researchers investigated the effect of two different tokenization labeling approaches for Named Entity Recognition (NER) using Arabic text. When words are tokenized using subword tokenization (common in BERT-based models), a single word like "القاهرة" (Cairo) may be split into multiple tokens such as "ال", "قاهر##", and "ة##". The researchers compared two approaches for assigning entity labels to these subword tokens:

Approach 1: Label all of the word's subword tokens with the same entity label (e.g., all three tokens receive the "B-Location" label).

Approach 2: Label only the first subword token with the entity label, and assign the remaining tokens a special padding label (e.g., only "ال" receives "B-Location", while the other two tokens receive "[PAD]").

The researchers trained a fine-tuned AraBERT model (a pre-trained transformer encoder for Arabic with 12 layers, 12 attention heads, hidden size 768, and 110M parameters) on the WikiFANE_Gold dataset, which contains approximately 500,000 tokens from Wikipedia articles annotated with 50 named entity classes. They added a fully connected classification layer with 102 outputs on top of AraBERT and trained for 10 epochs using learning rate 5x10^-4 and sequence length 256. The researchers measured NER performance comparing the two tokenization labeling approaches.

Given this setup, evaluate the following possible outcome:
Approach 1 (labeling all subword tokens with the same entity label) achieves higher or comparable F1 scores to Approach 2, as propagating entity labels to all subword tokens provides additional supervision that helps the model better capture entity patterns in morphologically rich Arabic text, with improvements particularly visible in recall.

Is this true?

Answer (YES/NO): NO